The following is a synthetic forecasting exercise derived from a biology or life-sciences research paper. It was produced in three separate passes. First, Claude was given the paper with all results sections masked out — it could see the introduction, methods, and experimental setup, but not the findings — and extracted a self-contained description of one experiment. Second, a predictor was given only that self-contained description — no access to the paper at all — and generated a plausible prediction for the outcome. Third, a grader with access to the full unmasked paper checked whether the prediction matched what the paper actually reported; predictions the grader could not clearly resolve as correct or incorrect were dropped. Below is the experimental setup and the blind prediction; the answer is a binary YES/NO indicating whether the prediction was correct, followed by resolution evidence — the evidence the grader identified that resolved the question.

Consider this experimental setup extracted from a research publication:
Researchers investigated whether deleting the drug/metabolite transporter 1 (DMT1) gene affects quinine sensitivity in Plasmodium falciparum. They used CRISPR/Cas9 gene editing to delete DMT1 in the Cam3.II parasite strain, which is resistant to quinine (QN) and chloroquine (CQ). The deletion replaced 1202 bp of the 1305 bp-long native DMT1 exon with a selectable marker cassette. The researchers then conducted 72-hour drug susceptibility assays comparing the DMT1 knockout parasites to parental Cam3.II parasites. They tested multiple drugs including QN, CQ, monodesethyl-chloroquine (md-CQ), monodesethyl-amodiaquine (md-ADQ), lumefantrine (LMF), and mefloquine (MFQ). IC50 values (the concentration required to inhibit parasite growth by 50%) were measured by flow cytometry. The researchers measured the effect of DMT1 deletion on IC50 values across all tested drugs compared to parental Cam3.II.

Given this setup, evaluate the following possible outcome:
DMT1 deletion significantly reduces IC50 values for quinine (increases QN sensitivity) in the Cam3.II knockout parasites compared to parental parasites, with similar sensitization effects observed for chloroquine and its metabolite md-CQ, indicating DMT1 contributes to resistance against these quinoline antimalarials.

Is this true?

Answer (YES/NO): NO